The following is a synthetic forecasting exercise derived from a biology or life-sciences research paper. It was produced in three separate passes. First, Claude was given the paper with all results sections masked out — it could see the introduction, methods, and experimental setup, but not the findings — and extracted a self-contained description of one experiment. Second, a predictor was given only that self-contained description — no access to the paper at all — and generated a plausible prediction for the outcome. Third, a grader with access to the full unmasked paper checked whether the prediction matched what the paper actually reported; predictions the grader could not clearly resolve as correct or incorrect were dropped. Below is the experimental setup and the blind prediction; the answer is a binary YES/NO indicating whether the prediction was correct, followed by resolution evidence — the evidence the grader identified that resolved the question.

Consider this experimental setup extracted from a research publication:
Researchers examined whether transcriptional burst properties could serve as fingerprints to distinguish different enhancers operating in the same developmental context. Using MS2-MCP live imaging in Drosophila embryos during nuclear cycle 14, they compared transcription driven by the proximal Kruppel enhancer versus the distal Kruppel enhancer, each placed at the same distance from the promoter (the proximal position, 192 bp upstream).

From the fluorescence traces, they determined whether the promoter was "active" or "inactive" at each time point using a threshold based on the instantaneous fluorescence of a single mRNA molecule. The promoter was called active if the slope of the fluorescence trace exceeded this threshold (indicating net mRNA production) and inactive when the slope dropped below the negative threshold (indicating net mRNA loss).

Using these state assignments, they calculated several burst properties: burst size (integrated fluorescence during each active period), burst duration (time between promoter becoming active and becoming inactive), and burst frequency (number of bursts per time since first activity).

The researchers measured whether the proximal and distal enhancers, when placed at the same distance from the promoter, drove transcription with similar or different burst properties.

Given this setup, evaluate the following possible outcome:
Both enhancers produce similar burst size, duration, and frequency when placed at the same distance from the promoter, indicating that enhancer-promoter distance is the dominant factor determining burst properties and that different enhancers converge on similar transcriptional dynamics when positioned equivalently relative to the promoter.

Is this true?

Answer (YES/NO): NO